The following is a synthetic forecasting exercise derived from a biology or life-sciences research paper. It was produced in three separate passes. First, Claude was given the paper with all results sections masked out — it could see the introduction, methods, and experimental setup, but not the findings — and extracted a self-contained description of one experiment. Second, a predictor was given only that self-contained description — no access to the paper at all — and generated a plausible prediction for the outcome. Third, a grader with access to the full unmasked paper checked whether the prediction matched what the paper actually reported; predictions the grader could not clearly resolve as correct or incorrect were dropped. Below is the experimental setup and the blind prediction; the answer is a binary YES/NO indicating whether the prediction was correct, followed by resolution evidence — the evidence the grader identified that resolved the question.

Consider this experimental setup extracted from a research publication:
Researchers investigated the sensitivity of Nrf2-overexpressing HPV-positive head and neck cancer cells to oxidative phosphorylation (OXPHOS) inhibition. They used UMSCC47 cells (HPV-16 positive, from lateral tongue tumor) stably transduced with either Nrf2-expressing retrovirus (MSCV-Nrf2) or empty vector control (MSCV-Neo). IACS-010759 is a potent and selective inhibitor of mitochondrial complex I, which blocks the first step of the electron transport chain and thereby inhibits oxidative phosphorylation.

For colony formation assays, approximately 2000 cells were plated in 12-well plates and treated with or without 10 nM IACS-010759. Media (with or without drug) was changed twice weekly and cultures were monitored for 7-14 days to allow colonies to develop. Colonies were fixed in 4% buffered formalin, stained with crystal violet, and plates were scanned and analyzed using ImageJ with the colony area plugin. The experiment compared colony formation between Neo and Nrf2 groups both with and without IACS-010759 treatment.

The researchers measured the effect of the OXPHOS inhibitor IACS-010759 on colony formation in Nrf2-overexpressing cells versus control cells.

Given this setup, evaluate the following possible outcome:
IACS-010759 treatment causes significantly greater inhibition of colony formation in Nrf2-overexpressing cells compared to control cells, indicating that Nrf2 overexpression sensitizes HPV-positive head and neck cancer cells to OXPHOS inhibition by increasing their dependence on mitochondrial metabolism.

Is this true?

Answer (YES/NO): YES